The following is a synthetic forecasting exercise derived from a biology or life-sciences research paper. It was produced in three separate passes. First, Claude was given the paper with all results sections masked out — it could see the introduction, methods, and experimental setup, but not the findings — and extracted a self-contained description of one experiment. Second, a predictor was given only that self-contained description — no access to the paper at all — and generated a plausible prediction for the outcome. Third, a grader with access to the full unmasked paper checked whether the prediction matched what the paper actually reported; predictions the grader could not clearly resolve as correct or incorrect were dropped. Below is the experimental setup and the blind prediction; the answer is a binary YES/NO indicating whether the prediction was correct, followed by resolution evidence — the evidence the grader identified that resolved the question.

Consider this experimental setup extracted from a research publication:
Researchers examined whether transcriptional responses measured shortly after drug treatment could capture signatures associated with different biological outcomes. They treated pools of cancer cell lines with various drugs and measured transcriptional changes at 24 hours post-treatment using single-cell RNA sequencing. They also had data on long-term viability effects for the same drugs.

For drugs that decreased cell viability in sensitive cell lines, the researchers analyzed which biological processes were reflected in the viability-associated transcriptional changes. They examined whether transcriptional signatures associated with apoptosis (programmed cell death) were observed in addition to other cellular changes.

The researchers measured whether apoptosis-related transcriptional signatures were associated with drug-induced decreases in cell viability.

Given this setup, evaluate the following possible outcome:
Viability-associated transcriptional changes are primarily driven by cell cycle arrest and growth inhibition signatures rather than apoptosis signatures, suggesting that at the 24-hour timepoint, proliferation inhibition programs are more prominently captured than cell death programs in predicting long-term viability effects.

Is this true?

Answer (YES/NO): YES